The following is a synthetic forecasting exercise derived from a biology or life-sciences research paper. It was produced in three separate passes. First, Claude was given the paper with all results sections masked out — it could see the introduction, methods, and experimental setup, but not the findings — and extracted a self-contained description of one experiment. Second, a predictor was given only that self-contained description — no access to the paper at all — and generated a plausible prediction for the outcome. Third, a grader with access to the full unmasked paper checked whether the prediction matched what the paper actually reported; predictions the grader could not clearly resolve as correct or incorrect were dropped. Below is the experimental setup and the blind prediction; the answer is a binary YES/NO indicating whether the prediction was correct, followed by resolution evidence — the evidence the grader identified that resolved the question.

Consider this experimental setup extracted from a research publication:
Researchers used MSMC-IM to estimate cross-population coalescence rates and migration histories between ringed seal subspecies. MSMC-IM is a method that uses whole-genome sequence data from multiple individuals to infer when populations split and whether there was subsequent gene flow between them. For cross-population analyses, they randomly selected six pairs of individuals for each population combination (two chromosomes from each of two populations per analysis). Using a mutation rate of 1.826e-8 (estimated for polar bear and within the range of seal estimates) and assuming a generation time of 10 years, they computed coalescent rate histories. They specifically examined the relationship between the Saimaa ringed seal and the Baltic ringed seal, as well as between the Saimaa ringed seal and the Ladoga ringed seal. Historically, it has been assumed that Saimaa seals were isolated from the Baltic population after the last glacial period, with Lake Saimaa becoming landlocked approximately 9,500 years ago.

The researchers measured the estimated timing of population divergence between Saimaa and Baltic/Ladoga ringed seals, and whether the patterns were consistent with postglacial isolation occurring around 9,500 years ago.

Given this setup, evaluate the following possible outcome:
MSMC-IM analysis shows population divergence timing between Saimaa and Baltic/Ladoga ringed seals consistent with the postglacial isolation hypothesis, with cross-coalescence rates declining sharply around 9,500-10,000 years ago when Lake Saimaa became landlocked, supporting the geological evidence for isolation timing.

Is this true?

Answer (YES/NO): NO